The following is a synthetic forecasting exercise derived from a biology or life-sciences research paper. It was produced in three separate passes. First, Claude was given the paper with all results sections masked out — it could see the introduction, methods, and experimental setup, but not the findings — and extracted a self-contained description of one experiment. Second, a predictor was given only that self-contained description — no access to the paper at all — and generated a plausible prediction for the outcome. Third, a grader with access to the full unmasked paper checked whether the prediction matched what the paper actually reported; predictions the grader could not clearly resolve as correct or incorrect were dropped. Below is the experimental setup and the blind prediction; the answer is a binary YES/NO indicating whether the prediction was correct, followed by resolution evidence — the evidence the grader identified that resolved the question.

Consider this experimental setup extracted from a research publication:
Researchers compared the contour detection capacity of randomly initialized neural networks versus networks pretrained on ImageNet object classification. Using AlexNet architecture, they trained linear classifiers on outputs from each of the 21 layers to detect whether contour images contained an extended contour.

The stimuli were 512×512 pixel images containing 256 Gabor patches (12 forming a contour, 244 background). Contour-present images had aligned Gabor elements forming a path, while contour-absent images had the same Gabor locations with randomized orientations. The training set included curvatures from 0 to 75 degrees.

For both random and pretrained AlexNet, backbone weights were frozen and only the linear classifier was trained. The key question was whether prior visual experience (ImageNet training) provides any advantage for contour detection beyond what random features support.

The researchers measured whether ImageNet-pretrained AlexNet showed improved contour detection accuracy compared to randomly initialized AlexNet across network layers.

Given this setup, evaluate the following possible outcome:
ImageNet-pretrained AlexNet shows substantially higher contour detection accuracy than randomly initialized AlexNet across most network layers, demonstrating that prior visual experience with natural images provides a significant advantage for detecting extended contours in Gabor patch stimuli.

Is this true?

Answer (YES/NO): NO